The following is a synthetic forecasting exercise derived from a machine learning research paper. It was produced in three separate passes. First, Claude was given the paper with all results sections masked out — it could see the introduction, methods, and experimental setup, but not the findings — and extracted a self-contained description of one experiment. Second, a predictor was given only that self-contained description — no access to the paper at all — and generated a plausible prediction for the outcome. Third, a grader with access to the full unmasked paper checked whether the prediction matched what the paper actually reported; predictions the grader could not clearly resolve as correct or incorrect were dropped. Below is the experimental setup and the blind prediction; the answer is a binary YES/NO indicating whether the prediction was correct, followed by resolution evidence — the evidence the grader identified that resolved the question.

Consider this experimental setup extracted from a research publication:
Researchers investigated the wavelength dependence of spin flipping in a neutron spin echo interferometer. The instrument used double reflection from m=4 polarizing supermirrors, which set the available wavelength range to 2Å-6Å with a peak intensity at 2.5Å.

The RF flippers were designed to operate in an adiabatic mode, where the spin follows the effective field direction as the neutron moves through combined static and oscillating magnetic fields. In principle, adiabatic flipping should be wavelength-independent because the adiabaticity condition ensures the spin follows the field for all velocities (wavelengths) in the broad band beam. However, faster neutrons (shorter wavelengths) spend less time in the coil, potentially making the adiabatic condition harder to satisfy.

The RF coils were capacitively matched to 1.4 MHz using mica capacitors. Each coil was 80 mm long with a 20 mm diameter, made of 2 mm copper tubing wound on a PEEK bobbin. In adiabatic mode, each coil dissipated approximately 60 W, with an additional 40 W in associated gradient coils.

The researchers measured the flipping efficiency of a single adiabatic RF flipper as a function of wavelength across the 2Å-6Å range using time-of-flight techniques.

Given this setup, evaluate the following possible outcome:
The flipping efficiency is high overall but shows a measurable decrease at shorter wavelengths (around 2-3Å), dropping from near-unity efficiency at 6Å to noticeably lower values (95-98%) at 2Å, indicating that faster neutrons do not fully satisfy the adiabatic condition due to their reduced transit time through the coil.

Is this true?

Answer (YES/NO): NO